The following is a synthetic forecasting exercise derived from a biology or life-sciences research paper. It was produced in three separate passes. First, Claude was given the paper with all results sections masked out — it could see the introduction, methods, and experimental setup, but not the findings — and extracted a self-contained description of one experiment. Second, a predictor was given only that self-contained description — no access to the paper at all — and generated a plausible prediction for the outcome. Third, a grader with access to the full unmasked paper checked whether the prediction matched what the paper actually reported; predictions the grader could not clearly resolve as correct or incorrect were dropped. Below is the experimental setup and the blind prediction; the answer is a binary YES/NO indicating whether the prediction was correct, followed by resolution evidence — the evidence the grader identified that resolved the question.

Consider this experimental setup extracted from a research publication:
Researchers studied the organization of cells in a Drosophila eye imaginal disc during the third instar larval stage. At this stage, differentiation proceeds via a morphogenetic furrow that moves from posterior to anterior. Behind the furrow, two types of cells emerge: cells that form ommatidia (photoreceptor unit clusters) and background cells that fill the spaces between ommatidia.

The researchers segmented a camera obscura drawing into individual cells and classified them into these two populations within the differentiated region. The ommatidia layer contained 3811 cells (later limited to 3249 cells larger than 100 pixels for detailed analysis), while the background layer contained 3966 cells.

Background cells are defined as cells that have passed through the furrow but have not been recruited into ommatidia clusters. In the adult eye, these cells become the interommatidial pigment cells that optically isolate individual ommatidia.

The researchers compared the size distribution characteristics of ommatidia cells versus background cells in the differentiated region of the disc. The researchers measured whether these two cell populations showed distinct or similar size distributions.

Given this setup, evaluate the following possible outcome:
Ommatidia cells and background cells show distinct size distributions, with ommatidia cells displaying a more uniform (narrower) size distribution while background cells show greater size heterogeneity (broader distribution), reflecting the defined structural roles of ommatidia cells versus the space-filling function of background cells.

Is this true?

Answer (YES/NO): NO